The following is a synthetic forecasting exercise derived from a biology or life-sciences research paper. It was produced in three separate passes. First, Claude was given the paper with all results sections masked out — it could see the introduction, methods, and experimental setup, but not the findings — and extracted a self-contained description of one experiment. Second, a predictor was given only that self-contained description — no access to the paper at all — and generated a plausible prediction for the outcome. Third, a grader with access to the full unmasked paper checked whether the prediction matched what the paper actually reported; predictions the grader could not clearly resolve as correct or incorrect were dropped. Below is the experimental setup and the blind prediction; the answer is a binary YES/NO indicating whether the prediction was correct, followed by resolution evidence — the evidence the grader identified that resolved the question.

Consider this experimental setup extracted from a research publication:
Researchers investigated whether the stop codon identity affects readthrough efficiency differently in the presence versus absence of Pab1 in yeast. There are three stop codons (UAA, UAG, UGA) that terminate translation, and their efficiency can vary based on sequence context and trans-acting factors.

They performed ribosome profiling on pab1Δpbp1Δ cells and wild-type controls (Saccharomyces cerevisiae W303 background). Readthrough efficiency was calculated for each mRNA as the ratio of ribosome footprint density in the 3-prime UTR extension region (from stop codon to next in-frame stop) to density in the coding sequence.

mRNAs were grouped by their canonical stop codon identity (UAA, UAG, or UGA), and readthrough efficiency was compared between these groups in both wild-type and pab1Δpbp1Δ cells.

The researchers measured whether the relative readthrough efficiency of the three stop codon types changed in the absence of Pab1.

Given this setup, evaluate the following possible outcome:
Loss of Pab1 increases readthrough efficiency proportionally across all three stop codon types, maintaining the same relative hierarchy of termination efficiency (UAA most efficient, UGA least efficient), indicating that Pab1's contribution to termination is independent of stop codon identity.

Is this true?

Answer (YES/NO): NO